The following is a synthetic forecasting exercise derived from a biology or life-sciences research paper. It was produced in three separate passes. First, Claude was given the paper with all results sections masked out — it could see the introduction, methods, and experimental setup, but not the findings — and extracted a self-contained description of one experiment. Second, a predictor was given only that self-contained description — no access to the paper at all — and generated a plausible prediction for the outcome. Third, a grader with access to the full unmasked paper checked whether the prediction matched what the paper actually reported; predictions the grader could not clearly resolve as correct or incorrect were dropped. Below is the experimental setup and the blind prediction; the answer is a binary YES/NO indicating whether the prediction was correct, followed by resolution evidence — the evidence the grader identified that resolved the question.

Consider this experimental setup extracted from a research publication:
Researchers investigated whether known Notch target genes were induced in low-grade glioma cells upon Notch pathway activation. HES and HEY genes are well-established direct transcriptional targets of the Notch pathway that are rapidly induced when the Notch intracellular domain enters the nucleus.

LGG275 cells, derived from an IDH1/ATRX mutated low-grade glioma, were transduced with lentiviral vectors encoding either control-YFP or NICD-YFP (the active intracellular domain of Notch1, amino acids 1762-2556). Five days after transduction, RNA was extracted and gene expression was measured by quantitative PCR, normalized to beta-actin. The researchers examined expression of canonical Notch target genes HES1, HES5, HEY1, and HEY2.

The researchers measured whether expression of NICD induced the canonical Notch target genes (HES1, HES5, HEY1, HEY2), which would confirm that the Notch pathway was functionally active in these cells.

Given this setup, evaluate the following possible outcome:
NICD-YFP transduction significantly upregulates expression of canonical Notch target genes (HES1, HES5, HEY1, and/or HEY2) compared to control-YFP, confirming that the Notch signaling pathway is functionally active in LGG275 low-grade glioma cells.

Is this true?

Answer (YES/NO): YES